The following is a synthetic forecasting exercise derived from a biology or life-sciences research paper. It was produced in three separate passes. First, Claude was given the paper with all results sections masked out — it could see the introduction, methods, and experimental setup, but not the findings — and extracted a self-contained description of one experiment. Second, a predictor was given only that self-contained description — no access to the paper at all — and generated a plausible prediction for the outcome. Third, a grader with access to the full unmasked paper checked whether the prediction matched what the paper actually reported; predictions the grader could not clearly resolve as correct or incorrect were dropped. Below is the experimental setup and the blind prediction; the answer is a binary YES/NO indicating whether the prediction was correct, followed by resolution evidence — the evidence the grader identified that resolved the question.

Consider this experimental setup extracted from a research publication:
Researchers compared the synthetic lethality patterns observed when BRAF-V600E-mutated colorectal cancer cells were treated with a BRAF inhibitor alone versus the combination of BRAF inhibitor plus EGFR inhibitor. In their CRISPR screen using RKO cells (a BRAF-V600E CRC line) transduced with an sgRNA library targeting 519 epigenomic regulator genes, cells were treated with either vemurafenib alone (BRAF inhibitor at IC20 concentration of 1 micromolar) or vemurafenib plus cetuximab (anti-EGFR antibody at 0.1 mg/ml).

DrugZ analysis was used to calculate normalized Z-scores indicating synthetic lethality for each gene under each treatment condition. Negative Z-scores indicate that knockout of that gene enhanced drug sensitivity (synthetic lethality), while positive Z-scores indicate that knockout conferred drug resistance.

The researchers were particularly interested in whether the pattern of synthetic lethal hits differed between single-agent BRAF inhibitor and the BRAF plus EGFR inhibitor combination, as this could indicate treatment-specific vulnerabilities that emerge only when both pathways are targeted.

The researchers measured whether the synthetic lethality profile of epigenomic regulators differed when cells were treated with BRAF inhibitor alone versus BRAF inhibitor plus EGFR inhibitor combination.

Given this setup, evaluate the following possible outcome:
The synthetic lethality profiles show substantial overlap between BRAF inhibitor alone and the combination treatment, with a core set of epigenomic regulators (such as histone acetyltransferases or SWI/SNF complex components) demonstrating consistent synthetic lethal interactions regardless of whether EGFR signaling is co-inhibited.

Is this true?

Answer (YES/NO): YES